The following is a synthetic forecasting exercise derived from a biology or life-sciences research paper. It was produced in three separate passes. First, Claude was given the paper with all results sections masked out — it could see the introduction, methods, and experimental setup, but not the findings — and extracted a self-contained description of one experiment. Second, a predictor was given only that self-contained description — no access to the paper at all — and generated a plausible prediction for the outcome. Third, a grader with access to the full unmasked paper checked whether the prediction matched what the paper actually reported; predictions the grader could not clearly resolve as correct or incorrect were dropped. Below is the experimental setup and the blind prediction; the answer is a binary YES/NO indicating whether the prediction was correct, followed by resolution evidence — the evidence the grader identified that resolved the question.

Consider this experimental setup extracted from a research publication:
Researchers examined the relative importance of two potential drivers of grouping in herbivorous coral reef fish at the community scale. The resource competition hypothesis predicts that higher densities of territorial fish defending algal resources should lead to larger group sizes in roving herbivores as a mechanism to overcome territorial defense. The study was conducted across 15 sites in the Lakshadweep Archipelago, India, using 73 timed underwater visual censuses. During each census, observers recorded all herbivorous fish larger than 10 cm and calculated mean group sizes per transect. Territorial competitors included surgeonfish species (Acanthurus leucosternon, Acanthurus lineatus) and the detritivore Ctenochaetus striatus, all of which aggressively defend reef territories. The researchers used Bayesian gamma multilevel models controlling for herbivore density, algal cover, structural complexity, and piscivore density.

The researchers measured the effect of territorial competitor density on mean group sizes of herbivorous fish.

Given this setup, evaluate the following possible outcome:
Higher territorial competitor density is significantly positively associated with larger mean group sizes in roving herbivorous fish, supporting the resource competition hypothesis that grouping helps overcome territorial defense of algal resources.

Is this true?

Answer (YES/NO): NO